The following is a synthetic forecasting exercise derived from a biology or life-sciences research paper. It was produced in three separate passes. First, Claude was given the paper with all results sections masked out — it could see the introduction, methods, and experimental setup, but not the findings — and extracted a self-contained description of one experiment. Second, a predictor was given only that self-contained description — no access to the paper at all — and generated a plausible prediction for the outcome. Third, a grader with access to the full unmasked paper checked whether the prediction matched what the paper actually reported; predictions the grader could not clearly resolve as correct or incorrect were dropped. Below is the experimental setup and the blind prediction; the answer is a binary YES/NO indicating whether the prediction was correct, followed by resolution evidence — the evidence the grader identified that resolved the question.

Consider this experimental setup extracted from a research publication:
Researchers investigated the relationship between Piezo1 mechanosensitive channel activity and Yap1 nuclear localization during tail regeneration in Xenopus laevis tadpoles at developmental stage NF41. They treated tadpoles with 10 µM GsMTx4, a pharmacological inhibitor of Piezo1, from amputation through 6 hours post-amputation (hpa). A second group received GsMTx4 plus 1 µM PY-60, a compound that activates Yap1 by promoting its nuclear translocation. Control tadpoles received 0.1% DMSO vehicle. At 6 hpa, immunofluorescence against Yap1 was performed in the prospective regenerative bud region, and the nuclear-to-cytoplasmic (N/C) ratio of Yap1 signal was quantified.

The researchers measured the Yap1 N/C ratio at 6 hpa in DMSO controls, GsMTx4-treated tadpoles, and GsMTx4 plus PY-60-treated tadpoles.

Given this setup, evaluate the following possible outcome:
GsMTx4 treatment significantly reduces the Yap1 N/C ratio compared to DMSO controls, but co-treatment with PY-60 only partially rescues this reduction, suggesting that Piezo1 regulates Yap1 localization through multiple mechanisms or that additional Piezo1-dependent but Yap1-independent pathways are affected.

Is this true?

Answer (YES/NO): NO